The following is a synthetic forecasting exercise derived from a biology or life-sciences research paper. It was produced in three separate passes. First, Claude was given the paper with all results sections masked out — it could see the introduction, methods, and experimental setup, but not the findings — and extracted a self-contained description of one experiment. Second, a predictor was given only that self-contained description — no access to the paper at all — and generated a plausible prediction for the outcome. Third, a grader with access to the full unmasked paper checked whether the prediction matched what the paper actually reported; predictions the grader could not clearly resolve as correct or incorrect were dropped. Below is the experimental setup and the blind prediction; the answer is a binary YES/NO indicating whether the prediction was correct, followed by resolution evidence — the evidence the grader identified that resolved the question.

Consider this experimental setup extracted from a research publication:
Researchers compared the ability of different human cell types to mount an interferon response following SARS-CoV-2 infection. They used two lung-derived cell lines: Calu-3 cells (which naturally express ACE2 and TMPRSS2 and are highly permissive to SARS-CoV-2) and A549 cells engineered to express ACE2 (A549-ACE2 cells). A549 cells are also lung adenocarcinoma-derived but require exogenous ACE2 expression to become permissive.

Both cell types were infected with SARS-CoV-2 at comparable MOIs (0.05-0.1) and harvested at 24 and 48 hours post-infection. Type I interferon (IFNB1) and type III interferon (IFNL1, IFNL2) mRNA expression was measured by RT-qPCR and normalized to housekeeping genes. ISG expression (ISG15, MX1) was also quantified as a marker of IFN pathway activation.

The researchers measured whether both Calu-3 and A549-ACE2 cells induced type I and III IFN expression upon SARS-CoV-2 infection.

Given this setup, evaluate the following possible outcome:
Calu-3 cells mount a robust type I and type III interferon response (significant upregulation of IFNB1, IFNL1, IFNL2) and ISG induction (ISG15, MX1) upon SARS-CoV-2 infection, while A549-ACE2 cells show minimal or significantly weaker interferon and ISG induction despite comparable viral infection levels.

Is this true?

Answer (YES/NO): NO